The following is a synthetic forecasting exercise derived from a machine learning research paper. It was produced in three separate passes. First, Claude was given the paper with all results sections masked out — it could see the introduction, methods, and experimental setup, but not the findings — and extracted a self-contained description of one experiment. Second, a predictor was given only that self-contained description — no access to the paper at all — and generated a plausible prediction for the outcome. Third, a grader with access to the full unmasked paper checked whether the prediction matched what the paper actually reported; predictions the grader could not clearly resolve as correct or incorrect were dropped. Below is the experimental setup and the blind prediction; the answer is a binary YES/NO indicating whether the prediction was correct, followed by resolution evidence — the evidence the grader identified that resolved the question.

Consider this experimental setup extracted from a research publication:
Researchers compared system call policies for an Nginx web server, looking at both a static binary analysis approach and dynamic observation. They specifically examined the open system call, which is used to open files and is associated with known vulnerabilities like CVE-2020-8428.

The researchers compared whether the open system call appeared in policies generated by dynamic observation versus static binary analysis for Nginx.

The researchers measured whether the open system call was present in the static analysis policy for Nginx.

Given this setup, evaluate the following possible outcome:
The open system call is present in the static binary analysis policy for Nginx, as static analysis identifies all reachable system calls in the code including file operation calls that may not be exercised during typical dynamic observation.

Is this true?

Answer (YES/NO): NO